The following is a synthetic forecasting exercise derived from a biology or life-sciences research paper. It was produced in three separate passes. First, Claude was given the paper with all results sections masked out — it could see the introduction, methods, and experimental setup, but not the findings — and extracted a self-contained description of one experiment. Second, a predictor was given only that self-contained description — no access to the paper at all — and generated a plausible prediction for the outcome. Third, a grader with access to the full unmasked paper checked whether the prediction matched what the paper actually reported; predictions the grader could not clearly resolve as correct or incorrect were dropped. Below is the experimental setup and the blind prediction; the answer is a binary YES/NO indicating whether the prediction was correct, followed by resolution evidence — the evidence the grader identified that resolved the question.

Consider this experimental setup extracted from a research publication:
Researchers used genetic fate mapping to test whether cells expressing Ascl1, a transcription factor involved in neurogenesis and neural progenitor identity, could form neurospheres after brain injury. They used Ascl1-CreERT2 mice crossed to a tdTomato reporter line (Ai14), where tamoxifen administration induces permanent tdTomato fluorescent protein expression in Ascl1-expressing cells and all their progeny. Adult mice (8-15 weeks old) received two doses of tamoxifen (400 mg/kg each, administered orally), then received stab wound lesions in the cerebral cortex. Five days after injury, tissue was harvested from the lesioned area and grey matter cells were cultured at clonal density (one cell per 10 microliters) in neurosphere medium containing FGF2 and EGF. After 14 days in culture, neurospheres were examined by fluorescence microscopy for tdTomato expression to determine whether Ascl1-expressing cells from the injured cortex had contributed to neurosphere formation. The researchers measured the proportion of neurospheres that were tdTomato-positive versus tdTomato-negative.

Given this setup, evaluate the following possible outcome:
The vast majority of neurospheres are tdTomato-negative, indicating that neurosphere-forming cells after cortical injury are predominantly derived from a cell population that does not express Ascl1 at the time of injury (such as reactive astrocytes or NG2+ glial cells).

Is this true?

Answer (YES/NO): NO